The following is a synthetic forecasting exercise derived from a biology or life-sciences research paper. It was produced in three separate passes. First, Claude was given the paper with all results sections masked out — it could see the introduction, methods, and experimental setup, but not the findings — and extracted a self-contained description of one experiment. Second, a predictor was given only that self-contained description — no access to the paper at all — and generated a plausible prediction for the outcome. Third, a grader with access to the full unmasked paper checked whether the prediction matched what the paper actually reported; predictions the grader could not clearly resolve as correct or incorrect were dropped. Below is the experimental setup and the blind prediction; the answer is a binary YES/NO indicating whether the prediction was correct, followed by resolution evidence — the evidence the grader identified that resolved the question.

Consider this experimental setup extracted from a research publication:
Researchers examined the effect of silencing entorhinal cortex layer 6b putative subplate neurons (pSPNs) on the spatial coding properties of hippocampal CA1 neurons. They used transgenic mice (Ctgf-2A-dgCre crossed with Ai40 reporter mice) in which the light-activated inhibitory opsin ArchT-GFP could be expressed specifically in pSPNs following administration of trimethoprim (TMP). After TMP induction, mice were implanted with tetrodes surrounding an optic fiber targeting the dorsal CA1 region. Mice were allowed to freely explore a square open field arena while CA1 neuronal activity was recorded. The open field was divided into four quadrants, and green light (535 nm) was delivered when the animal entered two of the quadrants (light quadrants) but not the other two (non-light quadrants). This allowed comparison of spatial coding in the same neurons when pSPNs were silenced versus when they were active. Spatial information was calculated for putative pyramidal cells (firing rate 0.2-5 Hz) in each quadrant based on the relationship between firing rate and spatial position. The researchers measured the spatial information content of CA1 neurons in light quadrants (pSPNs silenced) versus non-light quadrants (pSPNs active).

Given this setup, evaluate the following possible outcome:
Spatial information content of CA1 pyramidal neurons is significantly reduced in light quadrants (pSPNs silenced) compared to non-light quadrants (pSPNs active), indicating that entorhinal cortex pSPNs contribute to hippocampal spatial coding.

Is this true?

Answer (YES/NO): YES